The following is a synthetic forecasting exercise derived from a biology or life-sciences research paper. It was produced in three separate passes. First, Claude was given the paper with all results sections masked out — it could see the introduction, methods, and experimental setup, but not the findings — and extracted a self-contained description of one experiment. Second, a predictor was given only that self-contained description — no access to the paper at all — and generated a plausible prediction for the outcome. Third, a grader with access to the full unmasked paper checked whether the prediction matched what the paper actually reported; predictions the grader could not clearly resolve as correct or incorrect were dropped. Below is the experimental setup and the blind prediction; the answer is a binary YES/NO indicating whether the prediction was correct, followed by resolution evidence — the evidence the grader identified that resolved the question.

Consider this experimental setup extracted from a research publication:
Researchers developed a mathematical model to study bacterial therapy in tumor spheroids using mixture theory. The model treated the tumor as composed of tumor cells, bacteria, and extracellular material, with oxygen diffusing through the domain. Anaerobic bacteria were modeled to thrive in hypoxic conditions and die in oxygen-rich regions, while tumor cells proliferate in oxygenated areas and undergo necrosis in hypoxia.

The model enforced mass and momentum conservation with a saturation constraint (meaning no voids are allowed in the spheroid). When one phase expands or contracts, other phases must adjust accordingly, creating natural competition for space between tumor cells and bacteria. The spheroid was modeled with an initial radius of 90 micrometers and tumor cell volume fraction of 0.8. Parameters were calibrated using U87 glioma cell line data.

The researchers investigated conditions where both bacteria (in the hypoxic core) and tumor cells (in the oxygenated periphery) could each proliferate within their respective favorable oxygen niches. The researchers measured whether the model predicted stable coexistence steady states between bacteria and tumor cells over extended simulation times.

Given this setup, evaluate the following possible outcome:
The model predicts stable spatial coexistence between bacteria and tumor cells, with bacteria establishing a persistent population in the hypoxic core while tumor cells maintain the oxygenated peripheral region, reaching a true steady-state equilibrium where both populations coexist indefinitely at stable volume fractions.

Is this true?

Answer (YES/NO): YES